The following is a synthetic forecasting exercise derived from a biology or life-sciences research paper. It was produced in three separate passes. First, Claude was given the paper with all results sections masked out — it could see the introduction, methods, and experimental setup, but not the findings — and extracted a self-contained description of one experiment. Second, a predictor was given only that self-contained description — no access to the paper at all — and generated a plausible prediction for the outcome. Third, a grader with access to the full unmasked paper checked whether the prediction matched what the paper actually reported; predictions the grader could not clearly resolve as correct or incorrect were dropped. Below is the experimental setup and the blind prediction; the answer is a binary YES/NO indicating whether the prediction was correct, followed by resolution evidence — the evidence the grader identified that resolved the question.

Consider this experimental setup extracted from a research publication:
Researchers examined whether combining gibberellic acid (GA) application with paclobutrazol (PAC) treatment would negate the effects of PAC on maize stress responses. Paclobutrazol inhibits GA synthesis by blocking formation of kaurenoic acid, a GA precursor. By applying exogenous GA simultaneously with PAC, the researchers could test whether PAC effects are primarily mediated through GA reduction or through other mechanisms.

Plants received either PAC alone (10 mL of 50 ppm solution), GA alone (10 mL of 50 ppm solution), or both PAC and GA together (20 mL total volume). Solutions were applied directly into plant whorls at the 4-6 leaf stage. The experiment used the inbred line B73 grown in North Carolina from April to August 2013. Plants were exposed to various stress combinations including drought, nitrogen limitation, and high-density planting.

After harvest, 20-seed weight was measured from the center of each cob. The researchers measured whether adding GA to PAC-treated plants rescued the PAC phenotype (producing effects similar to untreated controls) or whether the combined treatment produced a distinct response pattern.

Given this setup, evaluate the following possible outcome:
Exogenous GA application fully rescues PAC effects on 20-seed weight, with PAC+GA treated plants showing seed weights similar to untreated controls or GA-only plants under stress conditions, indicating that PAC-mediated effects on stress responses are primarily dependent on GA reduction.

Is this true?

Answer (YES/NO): NO